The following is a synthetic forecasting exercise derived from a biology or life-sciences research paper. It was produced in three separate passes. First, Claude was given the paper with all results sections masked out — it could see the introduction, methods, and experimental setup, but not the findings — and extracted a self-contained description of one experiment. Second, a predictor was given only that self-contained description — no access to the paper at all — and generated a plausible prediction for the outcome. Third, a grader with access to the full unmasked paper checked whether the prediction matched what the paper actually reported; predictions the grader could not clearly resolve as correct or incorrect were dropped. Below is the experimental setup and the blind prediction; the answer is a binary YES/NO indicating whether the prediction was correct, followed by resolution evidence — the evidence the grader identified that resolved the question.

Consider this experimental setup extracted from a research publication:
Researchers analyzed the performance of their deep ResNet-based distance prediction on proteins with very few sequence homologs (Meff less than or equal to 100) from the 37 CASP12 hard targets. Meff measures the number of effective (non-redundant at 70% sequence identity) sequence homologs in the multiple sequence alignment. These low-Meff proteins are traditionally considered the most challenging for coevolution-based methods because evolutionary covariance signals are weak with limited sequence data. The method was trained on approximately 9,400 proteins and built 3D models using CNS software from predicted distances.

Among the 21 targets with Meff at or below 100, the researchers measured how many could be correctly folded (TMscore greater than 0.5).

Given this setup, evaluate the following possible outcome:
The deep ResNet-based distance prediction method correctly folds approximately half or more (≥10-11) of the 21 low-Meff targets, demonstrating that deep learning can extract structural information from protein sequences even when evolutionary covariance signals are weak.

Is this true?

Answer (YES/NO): NO